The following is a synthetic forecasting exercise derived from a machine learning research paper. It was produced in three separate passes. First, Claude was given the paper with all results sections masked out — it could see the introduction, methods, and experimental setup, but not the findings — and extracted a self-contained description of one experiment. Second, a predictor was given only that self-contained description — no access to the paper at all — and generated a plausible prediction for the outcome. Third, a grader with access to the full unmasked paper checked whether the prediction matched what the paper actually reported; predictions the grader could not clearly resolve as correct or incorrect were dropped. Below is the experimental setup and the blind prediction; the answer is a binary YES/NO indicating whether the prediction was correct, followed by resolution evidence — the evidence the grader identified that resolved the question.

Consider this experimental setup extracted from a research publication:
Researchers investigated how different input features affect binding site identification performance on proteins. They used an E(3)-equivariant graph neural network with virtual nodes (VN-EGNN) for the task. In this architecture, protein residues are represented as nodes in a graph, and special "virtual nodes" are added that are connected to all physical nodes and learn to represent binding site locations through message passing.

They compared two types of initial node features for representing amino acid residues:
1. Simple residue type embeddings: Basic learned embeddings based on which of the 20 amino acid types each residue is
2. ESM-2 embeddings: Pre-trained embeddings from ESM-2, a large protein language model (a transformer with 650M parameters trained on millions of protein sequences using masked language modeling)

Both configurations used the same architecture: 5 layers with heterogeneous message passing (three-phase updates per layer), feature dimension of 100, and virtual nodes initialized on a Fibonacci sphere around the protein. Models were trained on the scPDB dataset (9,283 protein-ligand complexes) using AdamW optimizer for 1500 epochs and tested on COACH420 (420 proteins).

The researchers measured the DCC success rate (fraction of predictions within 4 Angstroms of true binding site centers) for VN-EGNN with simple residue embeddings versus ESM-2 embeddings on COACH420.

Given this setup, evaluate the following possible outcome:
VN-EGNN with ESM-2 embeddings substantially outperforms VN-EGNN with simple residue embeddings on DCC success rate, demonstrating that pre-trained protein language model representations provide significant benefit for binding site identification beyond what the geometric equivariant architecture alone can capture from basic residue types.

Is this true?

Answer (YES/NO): YES